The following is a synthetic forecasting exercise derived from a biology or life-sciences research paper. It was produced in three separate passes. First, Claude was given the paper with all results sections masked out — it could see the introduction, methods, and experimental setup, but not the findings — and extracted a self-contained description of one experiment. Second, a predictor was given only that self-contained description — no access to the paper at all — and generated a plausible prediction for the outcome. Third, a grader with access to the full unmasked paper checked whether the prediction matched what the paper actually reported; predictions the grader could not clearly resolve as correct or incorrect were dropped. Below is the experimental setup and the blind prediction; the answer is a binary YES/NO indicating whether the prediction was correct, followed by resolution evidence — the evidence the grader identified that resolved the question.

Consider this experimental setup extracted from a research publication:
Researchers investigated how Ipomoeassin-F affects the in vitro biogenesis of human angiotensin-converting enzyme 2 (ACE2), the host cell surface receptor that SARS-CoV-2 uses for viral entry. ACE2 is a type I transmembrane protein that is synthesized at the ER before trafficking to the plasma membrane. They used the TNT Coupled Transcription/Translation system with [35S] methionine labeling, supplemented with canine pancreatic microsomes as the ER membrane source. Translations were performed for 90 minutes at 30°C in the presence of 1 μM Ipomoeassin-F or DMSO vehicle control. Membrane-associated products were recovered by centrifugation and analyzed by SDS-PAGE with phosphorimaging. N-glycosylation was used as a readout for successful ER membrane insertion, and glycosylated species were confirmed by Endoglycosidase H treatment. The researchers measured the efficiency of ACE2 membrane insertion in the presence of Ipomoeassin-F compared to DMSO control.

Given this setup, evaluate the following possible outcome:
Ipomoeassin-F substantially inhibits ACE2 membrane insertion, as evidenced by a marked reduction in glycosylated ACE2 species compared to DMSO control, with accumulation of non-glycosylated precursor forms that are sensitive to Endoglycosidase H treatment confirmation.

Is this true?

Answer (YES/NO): YES